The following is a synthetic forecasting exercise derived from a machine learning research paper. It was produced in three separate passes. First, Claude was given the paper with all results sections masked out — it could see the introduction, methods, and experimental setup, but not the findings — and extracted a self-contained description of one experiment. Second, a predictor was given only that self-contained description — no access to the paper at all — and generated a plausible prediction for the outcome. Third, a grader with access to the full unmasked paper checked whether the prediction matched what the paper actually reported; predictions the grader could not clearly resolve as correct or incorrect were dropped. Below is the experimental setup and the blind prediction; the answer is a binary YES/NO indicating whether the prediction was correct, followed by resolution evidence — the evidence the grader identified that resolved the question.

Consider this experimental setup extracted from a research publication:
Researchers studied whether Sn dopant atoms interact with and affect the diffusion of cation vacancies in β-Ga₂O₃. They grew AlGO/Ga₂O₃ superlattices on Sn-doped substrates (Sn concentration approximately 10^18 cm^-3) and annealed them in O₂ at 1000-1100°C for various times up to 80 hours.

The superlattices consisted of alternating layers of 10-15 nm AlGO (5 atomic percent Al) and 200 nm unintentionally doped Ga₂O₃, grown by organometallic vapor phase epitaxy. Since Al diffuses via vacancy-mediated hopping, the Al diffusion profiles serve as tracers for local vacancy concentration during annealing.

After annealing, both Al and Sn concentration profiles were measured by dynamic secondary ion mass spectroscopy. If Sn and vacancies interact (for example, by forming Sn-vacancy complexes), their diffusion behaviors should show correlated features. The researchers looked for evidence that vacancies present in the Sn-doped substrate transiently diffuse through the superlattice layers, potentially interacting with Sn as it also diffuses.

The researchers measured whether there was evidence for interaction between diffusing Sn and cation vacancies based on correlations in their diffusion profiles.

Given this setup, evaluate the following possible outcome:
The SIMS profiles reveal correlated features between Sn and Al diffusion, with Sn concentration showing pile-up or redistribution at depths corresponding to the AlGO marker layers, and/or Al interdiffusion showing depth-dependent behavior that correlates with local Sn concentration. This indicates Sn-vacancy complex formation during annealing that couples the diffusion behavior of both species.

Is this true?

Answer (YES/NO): YES